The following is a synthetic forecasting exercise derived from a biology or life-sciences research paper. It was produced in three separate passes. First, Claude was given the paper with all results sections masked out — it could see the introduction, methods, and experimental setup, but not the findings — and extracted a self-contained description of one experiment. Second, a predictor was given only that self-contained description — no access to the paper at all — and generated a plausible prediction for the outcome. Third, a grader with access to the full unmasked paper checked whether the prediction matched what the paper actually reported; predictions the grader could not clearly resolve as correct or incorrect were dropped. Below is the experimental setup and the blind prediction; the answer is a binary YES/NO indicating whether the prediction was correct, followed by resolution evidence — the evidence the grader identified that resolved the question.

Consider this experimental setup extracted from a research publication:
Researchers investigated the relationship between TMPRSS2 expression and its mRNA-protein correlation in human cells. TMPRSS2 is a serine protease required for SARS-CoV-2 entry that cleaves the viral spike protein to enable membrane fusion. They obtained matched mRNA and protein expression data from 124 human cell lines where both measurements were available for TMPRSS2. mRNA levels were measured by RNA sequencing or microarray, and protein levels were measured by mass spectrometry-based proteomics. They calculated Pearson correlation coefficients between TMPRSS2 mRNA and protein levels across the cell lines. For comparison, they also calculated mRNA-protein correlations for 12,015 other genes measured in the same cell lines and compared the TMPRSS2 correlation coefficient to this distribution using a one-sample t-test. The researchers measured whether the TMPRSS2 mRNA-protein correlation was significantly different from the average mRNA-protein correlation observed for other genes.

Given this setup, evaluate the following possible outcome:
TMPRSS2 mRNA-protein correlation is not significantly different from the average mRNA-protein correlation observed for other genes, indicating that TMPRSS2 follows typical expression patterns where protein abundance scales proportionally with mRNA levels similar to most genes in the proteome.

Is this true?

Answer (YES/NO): NO